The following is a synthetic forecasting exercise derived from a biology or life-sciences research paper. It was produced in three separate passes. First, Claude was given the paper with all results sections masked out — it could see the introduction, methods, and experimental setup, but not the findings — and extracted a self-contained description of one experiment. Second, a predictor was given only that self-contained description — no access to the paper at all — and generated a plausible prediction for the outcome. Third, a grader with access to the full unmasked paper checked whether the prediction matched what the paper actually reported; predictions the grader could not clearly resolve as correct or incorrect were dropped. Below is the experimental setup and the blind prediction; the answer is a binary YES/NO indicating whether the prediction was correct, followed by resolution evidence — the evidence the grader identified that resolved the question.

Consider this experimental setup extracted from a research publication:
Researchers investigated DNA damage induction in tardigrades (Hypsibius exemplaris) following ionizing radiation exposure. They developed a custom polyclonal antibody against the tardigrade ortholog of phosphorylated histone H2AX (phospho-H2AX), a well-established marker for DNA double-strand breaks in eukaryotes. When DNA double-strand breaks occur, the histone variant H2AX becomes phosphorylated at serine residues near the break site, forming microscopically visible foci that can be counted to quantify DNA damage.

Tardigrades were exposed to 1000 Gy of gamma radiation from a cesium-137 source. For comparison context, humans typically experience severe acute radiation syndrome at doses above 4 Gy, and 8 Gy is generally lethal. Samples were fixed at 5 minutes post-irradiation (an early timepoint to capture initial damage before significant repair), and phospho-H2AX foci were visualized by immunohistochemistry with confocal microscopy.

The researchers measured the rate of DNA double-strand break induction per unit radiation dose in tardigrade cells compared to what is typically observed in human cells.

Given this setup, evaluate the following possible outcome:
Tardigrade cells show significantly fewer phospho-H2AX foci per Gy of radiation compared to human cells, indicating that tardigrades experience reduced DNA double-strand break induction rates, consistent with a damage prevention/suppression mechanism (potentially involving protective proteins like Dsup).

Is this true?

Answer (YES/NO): NO